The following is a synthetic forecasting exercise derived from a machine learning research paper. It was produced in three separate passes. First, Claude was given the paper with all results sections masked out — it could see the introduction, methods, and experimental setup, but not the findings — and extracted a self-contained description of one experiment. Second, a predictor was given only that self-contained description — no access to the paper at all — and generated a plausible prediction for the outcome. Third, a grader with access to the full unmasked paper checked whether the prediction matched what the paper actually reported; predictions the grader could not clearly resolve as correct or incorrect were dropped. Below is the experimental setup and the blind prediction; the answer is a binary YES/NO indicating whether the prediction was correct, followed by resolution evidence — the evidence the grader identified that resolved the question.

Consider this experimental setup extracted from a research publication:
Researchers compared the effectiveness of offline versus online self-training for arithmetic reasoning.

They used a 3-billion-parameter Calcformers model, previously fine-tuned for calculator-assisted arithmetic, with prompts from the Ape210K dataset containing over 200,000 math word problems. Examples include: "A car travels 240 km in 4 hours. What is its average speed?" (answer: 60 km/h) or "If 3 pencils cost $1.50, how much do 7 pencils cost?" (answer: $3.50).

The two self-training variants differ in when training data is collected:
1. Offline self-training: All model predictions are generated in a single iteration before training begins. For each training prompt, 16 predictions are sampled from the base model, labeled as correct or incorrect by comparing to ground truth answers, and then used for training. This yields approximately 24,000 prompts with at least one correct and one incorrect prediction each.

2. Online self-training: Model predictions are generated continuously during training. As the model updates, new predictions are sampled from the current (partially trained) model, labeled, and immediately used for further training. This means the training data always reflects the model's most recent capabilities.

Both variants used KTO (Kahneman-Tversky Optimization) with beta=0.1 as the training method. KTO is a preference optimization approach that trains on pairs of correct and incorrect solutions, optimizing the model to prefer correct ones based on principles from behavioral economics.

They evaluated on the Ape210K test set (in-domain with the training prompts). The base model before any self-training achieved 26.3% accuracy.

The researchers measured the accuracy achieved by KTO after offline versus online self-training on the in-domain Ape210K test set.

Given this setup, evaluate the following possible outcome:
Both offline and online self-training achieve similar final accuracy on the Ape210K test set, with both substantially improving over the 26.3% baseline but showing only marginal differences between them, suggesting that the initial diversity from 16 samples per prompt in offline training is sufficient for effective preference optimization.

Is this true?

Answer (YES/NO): NO